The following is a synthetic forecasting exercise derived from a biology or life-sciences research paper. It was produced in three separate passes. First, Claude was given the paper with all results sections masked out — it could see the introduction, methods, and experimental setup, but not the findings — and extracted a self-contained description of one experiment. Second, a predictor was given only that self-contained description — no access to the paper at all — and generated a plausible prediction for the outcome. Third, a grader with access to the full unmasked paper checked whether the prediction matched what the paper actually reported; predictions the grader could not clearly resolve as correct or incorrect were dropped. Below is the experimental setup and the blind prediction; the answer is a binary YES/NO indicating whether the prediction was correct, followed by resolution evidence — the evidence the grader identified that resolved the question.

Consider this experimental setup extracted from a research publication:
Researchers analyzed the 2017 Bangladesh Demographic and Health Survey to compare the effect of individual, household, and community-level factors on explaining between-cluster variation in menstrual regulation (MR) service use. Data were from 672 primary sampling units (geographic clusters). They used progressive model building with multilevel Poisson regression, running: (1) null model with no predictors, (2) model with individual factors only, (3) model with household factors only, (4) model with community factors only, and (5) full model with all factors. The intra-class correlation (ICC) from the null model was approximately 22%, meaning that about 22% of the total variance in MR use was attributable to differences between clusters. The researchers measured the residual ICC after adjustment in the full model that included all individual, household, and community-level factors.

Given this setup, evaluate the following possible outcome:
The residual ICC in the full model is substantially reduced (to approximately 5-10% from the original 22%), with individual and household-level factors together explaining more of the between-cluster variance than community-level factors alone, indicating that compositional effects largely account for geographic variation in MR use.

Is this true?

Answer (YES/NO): NO